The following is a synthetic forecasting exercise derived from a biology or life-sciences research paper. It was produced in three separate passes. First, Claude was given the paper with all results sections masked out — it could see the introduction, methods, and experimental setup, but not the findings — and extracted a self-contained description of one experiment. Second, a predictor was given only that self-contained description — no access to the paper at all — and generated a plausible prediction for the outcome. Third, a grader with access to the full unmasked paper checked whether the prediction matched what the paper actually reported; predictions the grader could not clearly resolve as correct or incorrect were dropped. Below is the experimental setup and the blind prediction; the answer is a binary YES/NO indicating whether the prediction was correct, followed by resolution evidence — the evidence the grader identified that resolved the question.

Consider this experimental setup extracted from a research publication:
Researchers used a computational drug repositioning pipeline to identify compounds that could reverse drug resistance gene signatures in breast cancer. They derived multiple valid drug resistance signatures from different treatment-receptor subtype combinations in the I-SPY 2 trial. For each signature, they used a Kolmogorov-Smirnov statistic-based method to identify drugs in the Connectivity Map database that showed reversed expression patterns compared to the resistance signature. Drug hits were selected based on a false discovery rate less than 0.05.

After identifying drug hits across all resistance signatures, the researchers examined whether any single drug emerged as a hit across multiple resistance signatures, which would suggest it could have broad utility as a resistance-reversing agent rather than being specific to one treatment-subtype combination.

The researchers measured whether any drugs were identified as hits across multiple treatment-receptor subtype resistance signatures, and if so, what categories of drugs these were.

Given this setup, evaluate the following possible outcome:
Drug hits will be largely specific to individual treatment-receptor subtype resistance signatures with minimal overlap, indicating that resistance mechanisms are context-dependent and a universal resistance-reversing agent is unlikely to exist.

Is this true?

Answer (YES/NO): NO